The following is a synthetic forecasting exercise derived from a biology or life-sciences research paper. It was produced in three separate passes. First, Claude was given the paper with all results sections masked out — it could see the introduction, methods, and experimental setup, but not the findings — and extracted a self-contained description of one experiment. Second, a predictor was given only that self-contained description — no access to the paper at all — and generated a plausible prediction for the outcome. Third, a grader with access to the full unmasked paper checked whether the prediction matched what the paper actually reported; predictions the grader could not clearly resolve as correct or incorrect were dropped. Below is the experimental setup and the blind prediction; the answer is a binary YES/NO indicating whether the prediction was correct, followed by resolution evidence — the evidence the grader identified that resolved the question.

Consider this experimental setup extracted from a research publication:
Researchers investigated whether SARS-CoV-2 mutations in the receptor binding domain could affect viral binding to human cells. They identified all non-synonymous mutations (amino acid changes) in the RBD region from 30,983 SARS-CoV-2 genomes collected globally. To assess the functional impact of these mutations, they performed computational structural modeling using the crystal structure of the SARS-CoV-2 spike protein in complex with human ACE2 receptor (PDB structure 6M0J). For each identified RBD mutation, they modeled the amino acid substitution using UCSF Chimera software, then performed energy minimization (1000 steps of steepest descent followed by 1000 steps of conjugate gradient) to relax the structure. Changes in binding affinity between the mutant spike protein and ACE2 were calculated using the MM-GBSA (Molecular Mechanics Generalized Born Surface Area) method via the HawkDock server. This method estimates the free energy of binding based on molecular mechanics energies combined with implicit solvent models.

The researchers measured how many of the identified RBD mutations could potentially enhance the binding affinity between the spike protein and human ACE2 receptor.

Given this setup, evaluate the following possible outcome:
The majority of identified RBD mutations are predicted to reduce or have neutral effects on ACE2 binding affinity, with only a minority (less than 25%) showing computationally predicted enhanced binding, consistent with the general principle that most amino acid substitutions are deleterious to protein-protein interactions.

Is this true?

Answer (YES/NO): YES